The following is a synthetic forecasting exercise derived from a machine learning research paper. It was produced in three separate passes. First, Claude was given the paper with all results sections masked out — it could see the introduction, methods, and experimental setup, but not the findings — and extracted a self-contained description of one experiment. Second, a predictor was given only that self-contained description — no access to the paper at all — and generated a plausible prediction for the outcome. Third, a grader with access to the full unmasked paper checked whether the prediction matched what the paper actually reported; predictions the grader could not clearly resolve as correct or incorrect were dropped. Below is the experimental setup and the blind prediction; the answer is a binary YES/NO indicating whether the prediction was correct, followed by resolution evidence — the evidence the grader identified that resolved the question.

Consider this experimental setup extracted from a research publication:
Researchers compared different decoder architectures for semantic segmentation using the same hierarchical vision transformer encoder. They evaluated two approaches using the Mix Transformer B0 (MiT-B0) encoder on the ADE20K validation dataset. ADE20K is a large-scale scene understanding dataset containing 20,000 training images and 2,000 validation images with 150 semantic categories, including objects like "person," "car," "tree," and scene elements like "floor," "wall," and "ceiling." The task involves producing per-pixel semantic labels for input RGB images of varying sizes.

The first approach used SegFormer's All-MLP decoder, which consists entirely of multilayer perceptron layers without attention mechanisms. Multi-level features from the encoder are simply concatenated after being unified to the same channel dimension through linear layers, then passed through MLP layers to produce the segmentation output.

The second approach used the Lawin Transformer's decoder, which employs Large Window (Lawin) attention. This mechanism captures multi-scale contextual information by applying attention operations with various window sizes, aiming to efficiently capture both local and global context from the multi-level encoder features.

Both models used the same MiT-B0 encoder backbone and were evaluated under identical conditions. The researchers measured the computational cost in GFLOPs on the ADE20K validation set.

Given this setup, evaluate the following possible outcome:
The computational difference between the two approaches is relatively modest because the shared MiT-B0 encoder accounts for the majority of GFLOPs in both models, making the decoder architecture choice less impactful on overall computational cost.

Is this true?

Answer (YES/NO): NO